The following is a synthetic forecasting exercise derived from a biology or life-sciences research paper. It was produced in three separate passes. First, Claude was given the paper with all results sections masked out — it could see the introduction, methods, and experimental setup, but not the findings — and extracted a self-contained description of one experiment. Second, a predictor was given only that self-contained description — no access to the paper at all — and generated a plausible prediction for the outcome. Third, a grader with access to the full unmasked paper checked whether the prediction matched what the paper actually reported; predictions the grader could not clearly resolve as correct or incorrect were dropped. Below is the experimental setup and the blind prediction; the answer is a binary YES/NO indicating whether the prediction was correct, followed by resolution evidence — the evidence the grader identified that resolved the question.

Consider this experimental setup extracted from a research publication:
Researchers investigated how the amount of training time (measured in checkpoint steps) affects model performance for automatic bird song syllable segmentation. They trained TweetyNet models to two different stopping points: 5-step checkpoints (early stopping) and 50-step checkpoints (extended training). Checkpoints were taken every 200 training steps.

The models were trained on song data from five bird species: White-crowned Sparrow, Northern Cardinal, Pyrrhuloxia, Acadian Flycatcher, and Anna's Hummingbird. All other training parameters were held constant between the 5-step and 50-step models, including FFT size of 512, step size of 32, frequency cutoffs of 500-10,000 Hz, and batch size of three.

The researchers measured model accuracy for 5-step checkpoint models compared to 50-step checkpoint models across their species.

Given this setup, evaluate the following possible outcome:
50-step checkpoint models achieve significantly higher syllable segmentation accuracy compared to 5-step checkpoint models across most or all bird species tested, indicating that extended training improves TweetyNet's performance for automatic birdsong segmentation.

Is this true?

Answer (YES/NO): YES